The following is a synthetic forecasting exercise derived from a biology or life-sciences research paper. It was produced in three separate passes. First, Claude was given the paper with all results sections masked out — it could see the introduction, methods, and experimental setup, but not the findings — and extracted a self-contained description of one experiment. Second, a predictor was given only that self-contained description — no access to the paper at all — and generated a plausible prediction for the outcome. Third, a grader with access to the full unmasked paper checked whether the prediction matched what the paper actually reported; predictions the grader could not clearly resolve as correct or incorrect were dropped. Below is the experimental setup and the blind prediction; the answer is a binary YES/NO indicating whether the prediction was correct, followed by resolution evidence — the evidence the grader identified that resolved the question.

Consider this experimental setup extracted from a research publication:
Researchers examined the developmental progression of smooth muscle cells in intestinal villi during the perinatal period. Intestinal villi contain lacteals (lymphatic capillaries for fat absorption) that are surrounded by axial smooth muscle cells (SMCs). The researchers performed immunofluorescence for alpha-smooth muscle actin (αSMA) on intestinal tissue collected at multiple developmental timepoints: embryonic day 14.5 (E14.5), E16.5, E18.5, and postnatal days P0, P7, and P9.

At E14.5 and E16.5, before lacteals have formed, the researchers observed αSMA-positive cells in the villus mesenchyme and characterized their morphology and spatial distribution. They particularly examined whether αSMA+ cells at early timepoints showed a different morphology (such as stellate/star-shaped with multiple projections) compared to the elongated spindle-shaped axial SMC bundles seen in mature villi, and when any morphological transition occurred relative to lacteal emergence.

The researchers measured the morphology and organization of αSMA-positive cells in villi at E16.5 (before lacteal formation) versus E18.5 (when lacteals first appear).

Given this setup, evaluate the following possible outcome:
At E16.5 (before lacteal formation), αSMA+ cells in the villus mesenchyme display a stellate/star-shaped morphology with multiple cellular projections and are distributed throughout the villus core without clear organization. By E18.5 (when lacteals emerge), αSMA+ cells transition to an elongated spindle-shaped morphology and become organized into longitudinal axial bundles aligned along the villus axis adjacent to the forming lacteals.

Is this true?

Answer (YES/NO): NO